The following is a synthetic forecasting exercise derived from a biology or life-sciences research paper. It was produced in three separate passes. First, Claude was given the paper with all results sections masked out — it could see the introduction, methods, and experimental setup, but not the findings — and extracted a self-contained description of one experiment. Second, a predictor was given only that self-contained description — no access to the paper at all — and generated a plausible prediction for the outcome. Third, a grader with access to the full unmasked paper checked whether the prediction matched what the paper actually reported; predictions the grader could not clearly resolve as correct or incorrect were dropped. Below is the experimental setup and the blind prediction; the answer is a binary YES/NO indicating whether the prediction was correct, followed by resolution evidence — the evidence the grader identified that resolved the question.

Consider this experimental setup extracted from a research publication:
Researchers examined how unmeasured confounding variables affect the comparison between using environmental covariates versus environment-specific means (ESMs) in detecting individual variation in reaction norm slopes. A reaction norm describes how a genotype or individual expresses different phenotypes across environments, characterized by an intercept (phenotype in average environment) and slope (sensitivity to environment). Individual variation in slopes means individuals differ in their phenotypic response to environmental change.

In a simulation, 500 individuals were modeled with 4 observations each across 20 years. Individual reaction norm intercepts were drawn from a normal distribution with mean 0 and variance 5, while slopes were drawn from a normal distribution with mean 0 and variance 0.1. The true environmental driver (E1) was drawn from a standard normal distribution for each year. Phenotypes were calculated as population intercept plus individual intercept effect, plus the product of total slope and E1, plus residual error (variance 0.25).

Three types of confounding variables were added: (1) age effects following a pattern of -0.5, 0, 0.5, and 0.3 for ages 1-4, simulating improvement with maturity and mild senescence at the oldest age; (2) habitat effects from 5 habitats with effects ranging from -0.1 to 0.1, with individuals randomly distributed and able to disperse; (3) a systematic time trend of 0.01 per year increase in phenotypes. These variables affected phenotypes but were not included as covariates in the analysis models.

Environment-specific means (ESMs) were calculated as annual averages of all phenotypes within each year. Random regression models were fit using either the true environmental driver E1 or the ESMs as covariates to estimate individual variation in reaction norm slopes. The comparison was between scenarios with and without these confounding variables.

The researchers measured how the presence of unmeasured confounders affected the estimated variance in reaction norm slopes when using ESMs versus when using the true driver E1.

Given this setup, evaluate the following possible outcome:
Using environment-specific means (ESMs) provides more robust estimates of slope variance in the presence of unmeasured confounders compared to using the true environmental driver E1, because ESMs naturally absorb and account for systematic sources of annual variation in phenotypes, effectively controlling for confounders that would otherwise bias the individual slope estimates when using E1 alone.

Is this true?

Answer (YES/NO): NO